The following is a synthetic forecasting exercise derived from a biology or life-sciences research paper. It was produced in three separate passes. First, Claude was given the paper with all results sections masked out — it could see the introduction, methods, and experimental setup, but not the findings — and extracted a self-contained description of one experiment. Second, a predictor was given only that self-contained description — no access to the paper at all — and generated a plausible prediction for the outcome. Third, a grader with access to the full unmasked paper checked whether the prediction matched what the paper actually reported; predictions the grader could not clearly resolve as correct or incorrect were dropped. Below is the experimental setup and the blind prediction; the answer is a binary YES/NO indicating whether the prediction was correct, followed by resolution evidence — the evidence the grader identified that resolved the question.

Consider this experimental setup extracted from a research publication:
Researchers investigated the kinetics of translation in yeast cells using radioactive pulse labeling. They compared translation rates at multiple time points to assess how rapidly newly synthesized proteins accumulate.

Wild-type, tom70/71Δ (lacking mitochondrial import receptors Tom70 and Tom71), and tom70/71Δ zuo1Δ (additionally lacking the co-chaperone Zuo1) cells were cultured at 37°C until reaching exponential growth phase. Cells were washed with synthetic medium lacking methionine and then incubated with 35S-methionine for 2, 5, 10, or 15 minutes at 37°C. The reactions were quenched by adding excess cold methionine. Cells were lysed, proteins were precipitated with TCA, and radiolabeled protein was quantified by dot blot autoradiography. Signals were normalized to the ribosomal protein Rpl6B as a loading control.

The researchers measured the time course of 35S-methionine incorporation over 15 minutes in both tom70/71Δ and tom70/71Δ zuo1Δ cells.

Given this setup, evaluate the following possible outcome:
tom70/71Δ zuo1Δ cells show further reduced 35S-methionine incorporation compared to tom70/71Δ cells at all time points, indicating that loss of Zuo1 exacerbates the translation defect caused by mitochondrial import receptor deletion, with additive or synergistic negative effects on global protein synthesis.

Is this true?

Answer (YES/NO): NO